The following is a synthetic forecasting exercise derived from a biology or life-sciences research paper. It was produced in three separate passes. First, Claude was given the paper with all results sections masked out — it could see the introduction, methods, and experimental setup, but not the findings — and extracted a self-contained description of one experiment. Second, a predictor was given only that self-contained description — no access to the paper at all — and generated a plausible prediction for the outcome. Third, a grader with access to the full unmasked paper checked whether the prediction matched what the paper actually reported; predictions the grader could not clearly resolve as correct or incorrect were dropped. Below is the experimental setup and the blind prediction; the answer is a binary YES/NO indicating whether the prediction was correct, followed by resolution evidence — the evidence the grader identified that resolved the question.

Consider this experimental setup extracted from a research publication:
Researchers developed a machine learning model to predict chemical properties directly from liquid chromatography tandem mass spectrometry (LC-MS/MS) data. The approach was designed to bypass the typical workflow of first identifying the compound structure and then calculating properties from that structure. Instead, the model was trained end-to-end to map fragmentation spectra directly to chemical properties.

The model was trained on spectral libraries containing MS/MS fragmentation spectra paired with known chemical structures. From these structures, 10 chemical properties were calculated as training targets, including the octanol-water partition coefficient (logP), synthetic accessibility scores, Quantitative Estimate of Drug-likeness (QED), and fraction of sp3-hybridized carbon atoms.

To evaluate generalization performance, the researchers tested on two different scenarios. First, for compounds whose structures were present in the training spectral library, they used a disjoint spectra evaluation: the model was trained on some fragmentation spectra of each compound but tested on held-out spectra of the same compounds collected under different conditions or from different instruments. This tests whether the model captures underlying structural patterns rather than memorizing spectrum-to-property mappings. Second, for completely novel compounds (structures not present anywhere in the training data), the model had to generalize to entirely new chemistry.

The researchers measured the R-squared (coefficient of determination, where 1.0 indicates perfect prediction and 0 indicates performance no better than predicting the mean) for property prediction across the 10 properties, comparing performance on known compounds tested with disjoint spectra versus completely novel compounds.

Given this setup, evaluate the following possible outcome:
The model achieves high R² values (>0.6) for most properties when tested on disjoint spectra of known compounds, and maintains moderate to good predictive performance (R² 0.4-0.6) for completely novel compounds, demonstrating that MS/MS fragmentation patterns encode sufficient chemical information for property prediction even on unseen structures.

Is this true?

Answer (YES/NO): NO